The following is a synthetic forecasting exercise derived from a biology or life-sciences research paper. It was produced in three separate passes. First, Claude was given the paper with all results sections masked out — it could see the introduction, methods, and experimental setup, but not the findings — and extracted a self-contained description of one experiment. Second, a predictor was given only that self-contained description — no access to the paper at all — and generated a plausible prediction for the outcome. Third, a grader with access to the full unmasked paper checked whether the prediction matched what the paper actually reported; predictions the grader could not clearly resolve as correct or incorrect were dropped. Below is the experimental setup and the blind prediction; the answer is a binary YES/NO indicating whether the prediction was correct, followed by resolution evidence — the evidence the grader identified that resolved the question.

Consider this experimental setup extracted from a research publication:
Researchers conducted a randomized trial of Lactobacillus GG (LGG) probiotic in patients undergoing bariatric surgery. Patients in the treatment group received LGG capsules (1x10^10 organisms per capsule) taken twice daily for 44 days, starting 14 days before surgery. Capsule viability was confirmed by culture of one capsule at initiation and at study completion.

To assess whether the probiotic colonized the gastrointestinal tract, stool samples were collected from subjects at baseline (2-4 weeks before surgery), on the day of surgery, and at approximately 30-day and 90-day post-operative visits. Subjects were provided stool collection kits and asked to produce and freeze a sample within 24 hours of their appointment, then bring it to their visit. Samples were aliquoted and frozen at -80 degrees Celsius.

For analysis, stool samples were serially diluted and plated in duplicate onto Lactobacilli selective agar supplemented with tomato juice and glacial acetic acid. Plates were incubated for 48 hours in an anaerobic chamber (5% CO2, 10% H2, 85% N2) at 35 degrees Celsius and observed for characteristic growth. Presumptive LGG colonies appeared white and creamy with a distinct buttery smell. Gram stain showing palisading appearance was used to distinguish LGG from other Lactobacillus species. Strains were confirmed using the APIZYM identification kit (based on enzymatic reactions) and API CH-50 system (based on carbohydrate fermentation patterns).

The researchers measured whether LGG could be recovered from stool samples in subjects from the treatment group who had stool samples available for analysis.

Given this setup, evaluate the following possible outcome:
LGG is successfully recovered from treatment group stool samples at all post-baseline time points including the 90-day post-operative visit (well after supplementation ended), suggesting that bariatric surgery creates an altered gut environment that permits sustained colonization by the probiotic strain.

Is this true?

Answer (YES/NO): NO